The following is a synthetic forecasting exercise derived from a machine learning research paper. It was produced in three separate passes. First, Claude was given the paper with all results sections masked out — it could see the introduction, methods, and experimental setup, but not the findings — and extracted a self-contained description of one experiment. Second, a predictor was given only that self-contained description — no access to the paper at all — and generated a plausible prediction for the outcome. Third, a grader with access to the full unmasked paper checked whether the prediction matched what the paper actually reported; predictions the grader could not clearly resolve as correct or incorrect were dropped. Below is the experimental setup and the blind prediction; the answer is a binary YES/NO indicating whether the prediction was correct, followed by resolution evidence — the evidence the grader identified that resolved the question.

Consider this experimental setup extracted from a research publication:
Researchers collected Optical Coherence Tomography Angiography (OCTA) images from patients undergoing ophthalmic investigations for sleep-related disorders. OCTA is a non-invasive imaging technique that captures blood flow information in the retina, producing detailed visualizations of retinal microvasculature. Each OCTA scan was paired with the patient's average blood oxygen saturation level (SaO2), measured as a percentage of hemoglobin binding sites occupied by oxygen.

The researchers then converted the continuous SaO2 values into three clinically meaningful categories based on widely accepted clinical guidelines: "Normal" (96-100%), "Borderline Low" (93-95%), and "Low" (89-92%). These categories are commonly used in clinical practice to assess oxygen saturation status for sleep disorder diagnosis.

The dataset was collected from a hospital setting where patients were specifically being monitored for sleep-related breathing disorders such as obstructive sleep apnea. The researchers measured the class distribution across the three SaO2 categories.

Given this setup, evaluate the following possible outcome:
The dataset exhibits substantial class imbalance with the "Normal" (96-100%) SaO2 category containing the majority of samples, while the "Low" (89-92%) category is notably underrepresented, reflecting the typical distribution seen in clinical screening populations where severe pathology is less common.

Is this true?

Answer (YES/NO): NO